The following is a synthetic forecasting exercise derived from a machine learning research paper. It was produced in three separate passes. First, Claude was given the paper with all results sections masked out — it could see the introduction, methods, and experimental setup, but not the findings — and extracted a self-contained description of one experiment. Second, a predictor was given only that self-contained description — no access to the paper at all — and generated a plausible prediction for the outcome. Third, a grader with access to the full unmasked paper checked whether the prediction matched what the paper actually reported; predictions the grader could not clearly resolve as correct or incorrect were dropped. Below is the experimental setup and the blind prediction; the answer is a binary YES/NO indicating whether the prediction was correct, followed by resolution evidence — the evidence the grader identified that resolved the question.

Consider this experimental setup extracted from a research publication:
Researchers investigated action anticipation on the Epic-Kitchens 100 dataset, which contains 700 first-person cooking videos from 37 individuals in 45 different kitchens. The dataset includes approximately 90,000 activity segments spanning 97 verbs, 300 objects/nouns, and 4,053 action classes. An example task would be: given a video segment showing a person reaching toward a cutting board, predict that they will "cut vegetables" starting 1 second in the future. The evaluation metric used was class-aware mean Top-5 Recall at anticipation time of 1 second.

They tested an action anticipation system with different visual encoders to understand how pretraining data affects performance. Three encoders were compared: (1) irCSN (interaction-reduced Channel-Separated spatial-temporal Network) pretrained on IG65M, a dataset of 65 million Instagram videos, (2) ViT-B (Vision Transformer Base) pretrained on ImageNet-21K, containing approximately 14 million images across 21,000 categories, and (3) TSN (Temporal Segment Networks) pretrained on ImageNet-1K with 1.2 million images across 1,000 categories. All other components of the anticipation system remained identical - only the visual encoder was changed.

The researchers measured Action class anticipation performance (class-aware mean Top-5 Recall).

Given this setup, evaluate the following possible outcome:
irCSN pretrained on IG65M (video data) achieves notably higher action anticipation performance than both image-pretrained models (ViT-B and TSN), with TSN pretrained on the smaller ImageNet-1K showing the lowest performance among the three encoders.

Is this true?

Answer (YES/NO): NO